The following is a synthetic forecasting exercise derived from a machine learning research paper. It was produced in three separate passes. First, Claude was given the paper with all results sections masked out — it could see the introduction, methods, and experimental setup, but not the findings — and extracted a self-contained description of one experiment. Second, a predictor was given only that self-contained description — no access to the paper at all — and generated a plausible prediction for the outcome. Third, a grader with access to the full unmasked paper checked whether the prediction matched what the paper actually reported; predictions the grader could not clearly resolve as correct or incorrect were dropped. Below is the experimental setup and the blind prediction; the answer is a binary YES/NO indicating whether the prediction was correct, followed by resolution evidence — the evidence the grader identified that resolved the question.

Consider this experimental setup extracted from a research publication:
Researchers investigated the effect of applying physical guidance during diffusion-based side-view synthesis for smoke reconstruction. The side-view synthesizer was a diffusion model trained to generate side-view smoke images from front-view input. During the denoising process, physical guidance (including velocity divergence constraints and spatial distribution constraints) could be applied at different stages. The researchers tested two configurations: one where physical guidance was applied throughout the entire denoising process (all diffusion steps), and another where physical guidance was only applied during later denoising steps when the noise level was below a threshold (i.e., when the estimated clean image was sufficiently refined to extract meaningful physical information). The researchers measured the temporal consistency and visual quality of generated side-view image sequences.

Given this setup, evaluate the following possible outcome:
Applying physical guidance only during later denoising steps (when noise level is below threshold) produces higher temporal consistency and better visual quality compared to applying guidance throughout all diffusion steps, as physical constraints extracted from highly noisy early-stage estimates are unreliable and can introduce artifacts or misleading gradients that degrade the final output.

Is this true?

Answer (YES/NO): YES